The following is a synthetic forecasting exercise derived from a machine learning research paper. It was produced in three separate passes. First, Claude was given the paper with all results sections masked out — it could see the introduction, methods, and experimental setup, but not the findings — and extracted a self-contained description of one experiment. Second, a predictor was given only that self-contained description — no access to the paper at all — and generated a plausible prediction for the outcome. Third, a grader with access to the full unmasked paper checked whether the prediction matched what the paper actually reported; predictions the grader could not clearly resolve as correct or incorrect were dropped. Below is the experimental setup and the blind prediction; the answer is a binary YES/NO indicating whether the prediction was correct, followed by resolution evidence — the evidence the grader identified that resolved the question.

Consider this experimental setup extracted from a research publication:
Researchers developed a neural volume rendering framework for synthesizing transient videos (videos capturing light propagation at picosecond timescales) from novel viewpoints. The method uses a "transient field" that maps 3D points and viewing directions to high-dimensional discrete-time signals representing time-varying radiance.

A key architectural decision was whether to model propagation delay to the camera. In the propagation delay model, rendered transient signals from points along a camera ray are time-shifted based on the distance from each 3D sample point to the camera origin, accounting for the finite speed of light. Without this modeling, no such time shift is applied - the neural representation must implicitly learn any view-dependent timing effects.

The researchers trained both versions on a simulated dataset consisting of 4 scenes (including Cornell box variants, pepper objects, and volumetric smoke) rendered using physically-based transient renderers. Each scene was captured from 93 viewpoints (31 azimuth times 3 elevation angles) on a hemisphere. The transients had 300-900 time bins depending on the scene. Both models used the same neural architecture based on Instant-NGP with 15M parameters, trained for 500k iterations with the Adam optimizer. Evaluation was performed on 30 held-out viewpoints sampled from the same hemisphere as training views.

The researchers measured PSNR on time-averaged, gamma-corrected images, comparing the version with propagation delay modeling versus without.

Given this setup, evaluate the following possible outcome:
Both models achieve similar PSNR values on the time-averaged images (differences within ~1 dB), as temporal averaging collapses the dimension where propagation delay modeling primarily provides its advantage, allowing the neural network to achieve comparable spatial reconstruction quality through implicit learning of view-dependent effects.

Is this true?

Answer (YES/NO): NO